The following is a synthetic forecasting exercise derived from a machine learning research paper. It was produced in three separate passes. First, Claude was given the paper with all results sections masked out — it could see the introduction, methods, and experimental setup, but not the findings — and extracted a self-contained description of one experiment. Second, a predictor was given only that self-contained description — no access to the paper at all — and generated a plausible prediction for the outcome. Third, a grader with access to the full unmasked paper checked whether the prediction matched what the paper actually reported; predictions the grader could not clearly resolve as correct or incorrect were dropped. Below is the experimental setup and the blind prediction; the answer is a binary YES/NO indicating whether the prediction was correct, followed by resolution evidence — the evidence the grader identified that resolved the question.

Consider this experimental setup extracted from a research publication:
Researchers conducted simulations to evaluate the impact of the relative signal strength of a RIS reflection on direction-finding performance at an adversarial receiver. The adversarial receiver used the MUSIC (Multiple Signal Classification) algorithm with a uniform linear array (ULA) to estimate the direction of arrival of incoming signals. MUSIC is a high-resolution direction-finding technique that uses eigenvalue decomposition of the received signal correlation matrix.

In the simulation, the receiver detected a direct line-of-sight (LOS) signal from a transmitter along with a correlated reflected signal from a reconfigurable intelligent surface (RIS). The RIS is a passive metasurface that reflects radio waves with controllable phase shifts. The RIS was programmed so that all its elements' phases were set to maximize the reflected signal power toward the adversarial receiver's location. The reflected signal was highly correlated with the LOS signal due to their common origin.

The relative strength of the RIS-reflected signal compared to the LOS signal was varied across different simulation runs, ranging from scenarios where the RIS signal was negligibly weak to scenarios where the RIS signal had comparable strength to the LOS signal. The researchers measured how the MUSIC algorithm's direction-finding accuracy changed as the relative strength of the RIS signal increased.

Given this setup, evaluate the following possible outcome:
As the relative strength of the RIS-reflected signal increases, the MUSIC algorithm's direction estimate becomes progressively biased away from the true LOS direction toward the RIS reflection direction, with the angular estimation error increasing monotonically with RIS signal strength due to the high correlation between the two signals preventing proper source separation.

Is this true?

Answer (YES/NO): NO